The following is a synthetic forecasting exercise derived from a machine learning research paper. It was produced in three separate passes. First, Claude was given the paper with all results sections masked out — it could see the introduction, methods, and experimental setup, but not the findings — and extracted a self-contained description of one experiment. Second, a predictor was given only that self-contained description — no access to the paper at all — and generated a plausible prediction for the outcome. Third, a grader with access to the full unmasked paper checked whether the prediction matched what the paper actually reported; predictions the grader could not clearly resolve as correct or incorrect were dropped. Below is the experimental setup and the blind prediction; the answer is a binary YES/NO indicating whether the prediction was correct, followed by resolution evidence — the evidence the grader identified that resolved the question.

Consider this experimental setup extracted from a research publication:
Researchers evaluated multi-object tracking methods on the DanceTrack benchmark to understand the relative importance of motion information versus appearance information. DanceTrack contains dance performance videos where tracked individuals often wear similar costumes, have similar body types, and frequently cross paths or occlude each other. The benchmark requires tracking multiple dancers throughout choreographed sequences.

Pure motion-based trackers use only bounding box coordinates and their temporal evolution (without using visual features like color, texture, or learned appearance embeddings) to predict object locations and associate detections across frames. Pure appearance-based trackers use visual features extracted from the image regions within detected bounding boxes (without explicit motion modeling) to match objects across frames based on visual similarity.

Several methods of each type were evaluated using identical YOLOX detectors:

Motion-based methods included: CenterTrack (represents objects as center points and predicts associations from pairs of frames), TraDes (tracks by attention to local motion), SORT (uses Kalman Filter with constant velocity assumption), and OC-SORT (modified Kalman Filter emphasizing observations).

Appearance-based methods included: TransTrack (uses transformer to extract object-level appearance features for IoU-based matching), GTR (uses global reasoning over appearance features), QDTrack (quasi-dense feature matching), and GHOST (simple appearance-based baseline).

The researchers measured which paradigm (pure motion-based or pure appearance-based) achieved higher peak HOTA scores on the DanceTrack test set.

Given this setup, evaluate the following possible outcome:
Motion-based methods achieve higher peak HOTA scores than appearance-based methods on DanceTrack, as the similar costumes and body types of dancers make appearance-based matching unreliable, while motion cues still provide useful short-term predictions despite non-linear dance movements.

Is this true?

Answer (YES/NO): NO